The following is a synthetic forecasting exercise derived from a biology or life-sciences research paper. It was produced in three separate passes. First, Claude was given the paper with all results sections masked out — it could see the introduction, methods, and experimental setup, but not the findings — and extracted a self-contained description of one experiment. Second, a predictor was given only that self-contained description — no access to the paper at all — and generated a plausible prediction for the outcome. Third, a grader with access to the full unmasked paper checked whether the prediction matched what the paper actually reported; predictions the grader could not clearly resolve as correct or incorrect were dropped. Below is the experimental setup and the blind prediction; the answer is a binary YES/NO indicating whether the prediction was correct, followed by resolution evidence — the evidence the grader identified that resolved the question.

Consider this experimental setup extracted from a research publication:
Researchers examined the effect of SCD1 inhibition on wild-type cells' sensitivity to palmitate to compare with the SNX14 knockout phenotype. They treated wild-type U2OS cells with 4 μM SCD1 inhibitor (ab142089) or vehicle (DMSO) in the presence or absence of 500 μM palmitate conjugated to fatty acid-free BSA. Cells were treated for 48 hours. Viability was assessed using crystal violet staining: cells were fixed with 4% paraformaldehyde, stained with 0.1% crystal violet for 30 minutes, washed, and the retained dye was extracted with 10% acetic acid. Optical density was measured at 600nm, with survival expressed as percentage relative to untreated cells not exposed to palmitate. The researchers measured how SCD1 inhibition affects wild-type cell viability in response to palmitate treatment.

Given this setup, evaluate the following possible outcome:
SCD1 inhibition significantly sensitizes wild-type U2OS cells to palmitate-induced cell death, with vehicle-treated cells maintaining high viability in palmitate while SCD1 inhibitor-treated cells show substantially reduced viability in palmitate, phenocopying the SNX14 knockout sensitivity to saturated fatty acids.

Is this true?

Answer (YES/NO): YES